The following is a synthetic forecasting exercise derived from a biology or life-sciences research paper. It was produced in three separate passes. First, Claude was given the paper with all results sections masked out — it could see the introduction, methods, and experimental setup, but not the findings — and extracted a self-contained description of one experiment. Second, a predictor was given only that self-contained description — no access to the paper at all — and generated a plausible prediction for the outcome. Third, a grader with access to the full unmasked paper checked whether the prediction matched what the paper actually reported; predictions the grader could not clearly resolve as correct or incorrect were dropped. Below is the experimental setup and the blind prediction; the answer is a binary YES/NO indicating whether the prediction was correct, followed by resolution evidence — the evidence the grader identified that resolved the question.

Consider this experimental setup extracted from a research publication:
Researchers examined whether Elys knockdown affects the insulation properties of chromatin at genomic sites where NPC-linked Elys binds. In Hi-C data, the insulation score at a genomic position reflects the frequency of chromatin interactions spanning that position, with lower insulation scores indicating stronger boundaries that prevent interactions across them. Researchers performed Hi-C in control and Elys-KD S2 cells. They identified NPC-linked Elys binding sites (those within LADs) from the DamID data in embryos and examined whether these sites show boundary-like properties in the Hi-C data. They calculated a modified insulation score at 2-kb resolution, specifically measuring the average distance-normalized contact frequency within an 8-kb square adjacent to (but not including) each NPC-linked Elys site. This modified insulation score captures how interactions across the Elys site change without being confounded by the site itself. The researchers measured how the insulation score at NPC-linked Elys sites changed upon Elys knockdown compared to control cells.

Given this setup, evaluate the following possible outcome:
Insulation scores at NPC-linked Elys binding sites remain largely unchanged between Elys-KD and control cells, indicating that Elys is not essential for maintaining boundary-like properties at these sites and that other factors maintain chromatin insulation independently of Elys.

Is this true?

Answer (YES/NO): NO